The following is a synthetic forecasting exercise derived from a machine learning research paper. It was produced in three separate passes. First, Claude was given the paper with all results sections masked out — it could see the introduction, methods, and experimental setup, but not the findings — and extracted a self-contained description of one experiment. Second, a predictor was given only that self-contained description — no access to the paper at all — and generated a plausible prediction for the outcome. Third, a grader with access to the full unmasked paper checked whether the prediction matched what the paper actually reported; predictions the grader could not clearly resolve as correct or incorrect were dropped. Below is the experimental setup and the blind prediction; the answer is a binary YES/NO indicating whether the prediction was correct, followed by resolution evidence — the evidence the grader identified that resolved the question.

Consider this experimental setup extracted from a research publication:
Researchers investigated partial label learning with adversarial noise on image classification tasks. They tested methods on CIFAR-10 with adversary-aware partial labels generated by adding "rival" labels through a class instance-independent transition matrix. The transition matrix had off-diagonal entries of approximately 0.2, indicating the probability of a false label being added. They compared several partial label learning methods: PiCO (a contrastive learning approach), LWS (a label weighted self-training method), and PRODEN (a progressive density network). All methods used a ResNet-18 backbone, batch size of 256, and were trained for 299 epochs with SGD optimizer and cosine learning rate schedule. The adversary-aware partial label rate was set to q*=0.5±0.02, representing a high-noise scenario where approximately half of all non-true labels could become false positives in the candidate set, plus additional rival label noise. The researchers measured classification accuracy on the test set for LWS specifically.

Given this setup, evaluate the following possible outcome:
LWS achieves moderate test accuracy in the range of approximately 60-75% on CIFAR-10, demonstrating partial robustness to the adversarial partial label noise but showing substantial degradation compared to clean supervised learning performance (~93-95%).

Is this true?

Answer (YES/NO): NO